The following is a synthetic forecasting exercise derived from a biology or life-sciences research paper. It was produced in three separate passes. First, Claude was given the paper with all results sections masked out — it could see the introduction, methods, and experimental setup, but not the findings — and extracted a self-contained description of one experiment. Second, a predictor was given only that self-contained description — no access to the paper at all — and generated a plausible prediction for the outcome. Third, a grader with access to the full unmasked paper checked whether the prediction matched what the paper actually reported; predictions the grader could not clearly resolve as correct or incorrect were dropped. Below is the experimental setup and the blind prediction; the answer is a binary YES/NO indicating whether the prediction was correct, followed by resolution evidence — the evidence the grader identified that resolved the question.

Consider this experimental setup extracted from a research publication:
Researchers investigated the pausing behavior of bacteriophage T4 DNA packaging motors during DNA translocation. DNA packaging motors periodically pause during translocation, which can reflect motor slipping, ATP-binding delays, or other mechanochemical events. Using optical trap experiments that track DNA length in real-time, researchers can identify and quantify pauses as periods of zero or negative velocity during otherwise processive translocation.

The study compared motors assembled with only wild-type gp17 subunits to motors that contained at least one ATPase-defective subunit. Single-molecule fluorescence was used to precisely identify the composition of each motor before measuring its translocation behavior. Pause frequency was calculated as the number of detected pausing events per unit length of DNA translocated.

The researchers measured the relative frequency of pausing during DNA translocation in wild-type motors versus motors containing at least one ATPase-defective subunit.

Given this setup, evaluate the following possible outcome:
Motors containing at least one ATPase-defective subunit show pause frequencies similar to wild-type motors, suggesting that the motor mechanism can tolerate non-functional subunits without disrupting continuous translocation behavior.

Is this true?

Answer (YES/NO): NO